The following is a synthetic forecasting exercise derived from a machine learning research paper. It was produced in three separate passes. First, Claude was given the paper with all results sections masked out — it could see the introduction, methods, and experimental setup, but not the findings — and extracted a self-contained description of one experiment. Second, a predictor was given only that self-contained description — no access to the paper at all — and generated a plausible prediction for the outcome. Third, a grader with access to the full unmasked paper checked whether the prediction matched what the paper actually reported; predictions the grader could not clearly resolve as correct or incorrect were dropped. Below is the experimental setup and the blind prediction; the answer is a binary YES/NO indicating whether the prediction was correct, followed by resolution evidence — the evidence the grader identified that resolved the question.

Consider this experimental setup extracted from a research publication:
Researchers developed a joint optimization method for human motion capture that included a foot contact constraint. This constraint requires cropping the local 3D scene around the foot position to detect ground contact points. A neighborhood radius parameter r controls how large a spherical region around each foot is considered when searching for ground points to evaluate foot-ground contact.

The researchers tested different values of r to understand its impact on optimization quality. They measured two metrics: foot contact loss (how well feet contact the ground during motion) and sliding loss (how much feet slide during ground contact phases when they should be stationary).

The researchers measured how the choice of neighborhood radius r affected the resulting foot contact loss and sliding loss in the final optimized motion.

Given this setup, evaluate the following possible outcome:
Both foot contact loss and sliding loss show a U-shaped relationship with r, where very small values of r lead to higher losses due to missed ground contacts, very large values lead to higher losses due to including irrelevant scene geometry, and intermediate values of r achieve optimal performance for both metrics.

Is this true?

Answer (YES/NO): NO